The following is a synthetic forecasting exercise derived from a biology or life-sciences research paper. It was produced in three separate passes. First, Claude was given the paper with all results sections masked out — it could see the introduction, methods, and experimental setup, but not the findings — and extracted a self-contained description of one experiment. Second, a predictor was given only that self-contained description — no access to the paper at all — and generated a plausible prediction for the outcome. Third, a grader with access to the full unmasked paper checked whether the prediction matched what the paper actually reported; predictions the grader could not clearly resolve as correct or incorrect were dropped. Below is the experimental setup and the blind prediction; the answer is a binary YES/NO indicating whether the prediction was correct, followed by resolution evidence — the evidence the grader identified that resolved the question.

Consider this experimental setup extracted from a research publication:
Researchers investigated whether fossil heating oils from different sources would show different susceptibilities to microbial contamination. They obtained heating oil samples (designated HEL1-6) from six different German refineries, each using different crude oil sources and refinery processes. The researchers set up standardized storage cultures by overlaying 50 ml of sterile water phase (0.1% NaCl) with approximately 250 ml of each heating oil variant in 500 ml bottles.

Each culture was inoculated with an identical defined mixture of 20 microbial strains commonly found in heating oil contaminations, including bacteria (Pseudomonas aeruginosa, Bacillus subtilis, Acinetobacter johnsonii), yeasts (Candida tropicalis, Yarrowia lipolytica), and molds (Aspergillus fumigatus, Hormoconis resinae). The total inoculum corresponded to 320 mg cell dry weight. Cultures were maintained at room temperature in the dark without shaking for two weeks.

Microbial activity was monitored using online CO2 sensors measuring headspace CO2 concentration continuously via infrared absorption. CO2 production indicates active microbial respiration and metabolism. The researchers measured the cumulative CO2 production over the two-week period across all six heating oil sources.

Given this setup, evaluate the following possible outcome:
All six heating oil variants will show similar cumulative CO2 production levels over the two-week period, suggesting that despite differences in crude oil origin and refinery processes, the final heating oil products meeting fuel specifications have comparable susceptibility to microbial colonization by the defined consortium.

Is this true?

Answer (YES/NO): NO